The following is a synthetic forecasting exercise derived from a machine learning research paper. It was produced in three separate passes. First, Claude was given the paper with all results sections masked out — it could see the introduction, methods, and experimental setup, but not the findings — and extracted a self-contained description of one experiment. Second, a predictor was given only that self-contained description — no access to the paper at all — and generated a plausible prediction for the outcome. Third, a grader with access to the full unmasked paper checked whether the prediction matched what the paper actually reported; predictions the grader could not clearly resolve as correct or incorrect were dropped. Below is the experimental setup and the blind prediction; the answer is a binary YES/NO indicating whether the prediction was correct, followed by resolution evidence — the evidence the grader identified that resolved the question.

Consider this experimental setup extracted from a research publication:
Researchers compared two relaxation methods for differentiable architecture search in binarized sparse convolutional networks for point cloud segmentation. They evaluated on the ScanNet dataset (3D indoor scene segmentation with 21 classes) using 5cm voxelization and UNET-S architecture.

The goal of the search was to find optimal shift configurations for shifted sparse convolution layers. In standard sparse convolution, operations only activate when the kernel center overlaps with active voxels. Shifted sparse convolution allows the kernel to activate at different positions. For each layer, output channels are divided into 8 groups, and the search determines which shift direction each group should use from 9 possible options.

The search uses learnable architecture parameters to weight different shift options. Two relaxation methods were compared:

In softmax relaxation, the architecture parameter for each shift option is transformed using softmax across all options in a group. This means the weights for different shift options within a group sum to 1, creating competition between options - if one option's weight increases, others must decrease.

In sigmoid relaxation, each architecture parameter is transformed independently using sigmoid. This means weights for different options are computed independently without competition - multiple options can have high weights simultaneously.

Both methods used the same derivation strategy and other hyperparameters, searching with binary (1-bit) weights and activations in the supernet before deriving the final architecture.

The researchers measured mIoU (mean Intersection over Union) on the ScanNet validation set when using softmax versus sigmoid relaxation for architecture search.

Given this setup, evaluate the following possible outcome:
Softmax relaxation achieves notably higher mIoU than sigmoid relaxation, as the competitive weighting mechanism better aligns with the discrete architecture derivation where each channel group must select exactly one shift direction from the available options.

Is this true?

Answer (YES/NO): NO